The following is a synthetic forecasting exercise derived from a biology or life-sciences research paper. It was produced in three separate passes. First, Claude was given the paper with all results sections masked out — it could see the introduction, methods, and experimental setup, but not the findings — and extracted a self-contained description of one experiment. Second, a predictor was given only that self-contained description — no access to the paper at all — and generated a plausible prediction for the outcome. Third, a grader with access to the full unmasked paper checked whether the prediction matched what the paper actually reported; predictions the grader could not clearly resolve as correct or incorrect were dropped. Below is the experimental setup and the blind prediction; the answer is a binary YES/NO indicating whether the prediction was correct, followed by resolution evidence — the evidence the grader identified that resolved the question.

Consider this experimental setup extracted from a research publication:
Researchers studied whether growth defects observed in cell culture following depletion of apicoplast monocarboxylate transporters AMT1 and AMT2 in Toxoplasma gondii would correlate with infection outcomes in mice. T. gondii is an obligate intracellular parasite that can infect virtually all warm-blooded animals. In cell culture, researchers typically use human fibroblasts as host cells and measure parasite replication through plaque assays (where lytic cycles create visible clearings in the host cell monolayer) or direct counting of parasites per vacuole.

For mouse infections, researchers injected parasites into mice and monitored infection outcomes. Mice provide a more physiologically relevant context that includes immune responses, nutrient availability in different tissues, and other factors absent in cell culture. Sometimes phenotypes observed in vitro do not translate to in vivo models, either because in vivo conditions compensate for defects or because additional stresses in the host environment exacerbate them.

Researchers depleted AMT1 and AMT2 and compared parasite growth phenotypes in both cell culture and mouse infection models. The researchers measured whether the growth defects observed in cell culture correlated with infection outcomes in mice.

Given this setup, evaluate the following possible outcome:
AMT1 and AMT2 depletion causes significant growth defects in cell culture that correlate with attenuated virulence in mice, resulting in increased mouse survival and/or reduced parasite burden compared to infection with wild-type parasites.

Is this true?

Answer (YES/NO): NO